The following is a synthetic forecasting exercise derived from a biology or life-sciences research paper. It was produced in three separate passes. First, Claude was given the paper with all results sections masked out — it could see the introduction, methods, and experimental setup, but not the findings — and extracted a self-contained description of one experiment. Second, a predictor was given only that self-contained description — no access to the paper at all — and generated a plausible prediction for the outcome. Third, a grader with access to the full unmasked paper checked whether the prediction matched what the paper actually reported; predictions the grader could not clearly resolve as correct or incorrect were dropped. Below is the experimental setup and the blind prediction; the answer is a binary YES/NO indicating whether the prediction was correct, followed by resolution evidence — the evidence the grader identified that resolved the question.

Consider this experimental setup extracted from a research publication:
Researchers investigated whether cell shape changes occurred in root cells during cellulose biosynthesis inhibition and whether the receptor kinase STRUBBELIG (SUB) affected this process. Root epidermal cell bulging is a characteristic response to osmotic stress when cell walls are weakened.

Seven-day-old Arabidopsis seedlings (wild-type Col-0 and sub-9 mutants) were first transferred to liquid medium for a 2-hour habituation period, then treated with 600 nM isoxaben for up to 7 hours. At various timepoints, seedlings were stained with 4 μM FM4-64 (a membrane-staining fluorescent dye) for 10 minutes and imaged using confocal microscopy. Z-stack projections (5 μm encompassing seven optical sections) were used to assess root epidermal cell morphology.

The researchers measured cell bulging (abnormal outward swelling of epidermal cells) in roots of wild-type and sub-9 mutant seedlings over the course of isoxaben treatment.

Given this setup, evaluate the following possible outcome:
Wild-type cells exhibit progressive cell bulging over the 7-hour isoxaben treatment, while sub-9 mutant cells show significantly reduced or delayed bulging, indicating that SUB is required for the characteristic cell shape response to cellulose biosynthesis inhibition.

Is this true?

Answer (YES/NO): NO